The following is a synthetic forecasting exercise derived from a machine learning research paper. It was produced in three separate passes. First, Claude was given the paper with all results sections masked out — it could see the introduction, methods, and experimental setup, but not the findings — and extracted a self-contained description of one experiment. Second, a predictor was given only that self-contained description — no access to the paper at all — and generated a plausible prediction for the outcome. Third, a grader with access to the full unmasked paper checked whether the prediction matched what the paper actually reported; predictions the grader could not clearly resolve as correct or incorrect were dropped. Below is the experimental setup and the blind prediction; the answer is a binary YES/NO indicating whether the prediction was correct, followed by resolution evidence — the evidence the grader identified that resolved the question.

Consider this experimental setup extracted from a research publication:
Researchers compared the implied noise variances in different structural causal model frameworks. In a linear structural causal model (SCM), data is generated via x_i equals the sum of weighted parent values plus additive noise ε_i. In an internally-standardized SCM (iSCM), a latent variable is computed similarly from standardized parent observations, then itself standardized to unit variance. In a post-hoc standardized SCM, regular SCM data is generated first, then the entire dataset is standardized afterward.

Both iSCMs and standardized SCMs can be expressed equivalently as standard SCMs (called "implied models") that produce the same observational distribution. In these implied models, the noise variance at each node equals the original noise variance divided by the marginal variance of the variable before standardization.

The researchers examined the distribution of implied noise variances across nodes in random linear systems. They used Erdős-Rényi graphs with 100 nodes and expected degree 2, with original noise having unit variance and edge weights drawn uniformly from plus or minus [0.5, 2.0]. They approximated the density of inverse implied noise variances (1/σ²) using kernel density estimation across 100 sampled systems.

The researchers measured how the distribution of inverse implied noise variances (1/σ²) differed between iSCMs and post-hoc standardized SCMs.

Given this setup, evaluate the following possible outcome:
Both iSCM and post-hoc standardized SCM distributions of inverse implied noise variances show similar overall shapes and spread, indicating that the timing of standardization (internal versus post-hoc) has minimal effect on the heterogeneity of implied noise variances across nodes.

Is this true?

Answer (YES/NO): NO